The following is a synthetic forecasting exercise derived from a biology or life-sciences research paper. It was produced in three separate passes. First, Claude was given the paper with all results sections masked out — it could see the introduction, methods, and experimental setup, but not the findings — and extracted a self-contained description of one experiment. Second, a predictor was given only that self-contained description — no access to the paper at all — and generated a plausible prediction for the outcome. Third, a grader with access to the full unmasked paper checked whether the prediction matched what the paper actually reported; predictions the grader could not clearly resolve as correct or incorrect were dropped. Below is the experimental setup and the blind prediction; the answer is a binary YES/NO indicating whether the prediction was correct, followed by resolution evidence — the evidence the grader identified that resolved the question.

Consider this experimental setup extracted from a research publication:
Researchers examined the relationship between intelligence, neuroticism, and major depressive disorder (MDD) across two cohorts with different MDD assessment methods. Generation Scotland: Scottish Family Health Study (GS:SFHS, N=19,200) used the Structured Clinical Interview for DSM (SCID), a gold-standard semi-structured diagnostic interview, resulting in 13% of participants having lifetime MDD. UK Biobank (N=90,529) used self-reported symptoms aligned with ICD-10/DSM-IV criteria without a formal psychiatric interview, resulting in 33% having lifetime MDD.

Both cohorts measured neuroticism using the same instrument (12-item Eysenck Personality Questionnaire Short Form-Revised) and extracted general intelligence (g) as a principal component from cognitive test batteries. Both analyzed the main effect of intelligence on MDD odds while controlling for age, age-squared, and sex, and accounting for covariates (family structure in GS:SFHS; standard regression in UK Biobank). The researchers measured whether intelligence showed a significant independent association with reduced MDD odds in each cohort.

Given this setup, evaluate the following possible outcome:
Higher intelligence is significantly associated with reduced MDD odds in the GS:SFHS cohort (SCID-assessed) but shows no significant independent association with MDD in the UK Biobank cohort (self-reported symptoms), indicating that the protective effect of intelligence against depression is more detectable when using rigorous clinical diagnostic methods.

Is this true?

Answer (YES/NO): NO